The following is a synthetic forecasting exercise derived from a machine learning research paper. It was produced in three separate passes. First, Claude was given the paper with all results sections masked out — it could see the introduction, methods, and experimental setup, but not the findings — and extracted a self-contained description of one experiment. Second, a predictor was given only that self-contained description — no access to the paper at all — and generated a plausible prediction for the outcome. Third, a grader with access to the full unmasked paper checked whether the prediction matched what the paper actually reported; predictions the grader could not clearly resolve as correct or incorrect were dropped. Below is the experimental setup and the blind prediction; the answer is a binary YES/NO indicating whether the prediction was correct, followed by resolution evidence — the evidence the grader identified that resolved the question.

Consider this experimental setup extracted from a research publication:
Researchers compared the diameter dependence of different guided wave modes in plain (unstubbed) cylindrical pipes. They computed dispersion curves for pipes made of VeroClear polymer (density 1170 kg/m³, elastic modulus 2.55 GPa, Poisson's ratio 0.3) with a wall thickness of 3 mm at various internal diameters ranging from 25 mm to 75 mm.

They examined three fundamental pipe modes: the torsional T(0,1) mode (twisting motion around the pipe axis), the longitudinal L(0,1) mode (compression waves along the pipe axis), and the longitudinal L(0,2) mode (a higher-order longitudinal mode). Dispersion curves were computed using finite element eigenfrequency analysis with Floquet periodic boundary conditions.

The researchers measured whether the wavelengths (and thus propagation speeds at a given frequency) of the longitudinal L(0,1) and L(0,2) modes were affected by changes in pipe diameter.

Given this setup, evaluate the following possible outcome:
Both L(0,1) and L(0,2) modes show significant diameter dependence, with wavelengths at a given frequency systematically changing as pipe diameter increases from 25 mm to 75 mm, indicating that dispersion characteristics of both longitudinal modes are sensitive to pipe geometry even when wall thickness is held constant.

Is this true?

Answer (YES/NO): YES